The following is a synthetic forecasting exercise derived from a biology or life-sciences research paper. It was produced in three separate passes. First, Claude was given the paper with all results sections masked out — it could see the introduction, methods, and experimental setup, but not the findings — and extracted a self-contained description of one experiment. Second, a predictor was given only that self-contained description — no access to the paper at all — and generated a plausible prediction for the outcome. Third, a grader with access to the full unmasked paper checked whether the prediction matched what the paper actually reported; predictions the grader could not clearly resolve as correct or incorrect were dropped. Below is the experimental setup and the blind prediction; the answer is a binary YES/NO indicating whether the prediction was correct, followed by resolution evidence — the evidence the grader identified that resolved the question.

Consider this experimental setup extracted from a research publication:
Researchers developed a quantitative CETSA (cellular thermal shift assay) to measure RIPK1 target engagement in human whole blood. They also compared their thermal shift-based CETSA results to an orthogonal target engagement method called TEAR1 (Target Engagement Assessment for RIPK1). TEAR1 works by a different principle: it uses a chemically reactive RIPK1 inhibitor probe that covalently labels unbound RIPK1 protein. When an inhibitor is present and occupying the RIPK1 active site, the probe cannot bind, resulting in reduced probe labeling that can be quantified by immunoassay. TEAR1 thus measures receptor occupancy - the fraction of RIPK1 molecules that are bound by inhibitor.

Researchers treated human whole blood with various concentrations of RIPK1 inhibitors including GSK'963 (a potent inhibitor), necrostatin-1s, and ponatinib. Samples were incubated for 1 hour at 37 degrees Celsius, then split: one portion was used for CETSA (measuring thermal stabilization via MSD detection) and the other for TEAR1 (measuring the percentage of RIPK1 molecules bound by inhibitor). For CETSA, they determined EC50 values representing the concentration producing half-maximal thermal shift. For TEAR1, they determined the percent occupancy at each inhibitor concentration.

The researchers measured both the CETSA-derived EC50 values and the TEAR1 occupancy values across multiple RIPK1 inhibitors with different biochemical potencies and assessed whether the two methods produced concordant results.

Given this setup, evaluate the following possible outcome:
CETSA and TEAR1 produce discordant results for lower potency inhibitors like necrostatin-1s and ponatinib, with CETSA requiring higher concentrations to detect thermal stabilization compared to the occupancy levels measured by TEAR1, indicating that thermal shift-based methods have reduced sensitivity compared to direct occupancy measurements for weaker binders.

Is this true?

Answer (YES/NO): NO